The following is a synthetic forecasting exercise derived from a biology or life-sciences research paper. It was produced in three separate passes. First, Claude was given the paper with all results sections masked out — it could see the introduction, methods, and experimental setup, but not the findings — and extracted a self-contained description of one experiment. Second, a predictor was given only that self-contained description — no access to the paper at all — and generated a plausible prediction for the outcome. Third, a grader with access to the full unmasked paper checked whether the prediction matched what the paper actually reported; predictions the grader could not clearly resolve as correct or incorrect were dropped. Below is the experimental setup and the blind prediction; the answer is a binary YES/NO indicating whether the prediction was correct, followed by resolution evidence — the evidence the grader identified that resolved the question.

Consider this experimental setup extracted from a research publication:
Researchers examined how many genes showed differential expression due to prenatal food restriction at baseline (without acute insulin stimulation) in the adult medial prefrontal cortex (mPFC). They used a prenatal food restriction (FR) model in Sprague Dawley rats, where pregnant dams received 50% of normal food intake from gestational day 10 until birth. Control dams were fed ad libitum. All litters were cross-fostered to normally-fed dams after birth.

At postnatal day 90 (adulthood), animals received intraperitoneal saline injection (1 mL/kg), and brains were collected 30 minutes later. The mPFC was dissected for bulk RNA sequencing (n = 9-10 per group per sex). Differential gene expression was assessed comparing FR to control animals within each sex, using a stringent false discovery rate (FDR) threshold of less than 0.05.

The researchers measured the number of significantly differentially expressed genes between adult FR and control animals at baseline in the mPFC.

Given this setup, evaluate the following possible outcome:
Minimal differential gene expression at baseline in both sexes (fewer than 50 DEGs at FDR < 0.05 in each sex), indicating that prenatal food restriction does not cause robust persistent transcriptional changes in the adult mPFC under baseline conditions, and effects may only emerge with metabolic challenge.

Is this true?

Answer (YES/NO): YES